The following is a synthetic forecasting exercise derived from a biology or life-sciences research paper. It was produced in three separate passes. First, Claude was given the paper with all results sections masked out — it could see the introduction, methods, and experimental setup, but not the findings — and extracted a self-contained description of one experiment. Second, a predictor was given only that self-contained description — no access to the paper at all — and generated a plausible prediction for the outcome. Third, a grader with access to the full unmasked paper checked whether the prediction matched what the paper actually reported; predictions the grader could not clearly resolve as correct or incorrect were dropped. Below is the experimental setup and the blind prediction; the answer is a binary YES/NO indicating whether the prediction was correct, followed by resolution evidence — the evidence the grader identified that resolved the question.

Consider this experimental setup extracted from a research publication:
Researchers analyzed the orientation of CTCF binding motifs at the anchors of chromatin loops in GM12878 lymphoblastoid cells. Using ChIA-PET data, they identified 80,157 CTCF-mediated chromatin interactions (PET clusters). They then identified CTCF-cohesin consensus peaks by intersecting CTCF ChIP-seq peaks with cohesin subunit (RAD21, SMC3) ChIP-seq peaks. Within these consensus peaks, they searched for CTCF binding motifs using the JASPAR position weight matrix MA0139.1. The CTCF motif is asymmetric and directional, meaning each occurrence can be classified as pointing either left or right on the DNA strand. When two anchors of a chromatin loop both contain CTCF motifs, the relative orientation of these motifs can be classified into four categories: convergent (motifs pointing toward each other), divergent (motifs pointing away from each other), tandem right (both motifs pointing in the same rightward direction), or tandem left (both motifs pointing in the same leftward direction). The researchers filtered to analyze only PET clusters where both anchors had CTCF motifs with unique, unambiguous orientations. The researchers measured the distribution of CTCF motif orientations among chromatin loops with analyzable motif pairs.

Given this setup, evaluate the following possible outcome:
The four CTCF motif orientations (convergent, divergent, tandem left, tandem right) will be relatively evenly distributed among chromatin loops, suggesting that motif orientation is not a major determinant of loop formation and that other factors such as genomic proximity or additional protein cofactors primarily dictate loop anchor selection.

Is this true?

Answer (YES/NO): NO